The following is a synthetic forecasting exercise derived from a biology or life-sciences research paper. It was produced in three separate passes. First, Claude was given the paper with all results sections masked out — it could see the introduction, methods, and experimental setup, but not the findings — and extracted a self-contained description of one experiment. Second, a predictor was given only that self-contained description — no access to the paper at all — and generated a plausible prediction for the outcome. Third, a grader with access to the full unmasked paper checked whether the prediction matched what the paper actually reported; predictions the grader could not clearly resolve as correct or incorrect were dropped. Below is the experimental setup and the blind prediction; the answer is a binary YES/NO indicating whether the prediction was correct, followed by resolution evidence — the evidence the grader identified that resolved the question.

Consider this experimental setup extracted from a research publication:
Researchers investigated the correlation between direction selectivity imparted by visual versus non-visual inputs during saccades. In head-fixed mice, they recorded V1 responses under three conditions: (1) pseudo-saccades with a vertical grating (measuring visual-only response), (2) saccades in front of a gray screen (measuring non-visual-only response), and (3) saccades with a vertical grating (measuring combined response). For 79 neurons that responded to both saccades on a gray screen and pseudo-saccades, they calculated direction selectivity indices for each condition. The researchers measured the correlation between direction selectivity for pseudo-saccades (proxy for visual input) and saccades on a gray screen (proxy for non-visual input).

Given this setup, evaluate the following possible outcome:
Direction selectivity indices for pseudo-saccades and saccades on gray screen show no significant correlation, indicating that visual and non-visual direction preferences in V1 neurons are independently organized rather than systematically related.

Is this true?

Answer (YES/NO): YES